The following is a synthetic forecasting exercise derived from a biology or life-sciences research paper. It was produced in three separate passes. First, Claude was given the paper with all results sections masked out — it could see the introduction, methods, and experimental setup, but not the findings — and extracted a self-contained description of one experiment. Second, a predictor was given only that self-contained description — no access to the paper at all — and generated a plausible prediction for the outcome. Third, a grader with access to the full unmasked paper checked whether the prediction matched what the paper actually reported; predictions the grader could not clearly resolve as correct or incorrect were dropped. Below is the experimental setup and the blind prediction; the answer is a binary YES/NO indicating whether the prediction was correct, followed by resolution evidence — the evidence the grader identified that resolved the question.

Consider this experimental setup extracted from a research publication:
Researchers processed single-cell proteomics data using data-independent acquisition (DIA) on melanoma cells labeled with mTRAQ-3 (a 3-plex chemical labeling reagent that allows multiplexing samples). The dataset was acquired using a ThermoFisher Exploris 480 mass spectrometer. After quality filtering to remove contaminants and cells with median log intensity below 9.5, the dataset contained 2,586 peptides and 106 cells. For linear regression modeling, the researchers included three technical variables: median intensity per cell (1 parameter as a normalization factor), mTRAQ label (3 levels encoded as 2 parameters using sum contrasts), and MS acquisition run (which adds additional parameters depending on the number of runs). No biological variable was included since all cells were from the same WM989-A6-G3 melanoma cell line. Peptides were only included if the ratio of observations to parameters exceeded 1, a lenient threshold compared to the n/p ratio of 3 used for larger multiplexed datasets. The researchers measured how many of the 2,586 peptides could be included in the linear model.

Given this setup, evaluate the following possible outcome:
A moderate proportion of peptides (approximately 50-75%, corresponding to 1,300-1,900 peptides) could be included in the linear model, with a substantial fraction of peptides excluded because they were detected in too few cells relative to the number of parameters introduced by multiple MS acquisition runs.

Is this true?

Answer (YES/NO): NO